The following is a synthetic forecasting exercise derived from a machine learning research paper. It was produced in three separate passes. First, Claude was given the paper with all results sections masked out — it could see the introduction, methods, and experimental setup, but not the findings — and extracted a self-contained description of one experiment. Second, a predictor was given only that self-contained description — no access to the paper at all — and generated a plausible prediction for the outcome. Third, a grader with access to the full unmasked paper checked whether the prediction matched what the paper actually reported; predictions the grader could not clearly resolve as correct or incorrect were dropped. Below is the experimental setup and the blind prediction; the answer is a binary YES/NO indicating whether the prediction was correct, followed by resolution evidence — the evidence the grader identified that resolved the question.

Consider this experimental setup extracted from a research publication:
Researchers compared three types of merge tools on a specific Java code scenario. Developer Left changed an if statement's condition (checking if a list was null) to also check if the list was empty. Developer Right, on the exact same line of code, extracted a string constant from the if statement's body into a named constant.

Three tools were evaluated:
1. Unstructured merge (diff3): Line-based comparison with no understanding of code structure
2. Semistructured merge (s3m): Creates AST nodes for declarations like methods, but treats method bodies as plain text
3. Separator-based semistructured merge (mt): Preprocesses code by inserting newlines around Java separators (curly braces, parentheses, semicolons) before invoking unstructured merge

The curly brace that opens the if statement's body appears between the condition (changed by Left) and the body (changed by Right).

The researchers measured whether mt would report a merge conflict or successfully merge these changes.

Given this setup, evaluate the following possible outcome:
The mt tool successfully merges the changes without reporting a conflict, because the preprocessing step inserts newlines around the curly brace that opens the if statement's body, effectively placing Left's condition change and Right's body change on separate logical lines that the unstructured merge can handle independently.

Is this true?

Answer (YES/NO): YES